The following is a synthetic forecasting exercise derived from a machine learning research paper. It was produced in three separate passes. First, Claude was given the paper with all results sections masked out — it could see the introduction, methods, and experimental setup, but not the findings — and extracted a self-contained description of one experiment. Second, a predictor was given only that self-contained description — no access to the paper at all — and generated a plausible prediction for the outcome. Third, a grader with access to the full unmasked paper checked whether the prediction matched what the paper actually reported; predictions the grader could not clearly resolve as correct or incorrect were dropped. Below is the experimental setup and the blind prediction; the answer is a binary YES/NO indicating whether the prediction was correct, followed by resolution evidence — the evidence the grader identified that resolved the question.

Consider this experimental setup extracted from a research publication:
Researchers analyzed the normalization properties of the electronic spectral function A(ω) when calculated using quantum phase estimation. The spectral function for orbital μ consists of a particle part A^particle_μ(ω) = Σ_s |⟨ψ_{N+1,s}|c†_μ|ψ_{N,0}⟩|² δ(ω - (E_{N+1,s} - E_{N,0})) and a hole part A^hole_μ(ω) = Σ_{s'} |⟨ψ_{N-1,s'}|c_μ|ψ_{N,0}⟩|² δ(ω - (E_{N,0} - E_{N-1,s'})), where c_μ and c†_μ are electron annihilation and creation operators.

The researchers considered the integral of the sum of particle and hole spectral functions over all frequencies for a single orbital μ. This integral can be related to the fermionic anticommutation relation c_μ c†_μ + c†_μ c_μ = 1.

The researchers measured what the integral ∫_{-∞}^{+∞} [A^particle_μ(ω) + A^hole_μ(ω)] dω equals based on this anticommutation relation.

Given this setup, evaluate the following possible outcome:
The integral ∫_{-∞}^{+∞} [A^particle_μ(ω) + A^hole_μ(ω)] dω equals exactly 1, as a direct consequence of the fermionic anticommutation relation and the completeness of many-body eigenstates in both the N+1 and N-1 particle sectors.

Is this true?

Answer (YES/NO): YES